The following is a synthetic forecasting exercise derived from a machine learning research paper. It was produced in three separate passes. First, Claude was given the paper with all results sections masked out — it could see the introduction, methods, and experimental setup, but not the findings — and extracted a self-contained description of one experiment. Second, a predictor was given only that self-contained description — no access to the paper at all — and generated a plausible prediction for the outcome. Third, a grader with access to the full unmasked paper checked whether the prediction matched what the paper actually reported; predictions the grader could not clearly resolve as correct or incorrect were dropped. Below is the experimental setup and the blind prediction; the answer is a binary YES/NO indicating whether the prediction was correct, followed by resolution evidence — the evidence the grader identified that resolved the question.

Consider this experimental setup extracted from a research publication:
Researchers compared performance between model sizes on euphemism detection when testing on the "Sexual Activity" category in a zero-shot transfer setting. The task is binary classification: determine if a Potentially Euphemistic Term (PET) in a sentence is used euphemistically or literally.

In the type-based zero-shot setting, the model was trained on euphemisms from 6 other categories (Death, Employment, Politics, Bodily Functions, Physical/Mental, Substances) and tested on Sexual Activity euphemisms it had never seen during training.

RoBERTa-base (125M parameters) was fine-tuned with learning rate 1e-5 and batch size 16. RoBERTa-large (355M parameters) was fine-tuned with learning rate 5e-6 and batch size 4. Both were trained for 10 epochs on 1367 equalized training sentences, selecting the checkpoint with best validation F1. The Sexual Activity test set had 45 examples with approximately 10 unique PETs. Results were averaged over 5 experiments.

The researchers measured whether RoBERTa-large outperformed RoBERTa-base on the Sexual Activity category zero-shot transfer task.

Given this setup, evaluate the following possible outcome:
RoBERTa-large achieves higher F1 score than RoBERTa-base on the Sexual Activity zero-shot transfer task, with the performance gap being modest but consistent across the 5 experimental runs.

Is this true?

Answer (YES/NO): NO